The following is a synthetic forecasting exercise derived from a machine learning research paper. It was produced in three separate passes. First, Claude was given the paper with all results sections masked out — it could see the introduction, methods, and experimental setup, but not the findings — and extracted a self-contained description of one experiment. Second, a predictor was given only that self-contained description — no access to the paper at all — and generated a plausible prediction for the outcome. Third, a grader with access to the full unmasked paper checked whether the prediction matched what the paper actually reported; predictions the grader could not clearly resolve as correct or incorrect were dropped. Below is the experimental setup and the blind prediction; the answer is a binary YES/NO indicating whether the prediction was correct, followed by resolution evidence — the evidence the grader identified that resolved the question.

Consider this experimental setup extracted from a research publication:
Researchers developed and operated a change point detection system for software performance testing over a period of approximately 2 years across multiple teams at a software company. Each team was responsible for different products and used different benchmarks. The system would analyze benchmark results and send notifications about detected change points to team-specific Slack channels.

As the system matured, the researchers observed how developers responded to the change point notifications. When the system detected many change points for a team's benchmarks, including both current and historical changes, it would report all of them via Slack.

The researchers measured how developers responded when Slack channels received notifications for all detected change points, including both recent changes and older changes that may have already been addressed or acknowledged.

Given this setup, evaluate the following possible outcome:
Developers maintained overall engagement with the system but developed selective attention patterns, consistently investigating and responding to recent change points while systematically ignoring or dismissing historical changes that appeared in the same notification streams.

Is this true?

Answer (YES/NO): NO